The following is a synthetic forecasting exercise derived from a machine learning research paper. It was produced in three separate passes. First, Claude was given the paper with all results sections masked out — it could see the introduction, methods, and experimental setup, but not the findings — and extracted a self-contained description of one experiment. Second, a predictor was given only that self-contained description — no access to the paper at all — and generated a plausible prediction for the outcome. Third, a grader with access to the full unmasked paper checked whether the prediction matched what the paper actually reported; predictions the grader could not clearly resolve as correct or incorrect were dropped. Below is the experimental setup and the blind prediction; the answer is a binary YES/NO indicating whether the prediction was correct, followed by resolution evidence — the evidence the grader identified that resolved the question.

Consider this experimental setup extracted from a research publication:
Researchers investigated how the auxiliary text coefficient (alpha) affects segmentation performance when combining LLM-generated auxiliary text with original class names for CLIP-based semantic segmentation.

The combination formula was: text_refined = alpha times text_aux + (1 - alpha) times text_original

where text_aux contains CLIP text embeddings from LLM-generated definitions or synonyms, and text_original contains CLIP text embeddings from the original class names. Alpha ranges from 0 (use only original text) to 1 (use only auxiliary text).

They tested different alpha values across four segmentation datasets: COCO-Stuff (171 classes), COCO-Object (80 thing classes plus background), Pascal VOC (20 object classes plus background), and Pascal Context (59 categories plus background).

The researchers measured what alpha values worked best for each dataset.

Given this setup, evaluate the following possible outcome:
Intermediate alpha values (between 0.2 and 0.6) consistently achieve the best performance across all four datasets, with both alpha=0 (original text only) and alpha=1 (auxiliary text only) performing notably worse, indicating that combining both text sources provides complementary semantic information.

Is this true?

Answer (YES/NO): NO